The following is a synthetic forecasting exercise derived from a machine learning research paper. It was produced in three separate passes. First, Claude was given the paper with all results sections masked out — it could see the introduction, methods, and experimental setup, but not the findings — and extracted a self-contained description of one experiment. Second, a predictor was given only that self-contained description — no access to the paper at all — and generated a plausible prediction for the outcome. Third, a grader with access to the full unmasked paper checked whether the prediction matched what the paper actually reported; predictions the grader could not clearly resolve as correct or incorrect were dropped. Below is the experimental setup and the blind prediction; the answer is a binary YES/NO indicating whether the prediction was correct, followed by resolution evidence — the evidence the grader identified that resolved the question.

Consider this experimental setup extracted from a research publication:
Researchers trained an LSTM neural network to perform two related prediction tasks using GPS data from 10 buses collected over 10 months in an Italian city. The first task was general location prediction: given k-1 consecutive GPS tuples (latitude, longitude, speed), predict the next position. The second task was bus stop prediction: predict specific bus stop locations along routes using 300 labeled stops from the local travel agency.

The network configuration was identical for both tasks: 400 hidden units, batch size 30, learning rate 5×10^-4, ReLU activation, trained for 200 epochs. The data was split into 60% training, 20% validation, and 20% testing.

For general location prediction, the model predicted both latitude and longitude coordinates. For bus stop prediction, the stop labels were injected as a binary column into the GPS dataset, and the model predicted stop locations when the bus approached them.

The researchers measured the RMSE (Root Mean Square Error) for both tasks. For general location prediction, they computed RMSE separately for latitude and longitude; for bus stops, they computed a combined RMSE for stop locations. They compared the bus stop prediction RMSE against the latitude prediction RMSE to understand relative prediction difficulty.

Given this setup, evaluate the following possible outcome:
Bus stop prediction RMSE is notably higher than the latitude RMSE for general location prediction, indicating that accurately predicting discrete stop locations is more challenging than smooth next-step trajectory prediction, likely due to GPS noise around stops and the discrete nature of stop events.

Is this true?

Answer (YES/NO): YES